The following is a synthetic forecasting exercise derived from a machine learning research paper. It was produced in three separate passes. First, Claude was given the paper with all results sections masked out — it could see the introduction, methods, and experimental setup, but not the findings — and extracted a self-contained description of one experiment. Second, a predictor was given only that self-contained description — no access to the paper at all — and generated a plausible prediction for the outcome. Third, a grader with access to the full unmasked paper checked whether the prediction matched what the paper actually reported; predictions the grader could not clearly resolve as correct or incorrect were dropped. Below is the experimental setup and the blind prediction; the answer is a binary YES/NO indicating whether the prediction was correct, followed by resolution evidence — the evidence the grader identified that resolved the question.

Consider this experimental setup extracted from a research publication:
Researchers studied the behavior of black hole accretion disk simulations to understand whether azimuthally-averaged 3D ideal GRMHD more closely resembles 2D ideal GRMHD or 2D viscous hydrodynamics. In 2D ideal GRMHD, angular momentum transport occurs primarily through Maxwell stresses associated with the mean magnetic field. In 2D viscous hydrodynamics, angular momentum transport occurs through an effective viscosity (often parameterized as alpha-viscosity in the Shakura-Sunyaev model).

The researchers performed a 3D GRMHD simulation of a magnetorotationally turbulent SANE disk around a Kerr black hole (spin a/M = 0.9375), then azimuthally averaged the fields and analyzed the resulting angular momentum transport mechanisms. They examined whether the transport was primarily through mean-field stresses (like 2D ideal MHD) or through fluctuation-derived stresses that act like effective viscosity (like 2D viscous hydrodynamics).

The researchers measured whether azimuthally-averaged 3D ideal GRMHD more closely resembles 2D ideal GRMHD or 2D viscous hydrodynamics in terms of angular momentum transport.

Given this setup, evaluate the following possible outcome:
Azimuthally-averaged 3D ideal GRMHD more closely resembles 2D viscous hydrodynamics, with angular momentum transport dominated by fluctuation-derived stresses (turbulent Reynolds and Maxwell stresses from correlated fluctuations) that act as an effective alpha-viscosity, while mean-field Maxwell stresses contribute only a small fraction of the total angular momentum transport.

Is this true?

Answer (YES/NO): YES